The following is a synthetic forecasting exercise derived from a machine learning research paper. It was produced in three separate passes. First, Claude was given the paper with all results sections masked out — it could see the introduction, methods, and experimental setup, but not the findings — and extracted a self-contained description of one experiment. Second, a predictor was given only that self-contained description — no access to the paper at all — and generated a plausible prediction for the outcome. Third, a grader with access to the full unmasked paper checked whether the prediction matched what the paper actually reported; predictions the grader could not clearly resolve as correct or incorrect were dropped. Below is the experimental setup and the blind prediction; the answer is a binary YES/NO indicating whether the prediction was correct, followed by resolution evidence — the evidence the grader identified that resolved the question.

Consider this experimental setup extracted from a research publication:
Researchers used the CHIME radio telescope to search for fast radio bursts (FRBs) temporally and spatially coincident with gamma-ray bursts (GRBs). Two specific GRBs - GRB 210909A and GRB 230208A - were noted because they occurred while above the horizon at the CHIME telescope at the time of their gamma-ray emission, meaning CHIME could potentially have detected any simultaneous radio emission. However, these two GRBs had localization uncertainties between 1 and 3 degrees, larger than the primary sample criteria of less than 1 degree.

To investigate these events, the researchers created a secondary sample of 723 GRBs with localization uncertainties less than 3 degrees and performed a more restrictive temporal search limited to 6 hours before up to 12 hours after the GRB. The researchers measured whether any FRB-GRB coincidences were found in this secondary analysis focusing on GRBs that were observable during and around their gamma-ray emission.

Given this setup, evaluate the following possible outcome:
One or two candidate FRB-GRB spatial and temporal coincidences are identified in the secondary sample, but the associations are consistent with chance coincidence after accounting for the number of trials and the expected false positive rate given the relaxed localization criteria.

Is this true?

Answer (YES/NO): YES